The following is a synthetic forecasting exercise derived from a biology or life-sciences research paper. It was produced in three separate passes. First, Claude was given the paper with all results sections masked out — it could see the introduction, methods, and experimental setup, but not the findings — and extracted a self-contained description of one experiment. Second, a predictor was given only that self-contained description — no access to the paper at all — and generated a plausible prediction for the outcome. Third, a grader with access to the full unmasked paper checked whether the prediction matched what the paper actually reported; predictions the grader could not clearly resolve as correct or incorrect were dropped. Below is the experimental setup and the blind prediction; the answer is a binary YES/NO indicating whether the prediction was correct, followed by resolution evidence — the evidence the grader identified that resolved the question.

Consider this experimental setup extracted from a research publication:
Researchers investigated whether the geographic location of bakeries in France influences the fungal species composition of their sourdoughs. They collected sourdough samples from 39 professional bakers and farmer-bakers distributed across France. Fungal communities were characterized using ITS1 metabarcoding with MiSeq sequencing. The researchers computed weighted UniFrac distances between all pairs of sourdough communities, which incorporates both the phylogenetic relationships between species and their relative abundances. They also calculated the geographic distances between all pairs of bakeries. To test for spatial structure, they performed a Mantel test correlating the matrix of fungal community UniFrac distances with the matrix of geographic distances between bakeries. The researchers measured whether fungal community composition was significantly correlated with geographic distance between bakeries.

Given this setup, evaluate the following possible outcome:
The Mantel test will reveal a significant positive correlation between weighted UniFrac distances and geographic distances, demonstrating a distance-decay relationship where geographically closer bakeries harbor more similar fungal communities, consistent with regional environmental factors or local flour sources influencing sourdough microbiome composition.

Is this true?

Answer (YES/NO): NO